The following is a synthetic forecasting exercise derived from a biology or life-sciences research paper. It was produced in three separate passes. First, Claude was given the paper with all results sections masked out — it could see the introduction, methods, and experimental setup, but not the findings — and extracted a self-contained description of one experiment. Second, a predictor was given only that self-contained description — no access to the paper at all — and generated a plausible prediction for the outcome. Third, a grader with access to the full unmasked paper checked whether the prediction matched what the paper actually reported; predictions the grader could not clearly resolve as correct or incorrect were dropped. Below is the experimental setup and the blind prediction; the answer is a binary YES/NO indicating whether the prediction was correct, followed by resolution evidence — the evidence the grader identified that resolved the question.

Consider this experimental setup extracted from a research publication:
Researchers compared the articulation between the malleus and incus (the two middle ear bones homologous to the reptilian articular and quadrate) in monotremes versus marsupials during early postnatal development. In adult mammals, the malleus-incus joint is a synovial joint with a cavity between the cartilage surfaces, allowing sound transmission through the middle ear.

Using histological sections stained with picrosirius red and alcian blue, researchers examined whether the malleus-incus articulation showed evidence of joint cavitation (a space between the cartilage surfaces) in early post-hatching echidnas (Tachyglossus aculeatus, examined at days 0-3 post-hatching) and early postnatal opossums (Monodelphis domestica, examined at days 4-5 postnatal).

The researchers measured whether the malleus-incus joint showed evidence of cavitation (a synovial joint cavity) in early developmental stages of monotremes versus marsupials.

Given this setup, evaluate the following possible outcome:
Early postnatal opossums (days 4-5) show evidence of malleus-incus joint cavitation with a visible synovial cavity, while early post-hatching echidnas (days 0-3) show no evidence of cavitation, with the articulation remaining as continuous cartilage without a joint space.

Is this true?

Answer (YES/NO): NO